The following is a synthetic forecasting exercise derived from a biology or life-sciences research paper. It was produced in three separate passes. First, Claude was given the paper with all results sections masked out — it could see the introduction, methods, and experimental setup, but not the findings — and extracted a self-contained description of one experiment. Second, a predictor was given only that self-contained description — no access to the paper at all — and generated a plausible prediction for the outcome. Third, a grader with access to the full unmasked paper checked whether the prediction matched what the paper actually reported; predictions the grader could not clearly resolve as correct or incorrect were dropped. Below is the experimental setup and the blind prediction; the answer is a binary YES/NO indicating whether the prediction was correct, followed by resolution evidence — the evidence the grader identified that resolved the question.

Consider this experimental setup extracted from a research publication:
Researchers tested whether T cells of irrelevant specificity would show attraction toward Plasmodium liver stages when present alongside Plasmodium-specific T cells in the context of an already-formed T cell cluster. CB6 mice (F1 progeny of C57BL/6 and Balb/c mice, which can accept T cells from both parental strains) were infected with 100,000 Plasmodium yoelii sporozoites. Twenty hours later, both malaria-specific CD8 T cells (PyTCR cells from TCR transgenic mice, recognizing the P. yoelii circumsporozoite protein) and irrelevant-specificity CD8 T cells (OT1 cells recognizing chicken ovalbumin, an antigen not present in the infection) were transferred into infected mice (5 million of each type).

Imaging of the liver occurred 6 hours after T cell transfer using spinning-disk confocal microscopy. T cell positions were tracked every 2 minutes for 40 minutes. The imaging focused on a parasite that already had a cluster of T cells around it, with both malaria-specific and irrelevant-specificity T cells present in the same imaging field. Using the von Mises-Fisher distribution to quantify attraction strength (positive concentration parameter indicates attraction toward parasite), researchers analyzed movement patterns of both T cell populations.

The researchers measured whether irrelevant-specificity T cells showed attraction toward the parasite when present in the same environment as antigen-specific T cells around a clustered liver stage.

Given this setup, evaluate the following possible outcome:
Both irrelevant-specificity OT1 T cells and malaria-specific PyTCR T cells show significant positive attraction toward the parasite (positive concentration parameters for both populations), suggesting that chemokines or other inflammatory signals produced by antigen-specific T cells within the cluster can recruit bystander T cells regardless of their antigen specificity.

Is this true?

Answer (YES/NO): NO